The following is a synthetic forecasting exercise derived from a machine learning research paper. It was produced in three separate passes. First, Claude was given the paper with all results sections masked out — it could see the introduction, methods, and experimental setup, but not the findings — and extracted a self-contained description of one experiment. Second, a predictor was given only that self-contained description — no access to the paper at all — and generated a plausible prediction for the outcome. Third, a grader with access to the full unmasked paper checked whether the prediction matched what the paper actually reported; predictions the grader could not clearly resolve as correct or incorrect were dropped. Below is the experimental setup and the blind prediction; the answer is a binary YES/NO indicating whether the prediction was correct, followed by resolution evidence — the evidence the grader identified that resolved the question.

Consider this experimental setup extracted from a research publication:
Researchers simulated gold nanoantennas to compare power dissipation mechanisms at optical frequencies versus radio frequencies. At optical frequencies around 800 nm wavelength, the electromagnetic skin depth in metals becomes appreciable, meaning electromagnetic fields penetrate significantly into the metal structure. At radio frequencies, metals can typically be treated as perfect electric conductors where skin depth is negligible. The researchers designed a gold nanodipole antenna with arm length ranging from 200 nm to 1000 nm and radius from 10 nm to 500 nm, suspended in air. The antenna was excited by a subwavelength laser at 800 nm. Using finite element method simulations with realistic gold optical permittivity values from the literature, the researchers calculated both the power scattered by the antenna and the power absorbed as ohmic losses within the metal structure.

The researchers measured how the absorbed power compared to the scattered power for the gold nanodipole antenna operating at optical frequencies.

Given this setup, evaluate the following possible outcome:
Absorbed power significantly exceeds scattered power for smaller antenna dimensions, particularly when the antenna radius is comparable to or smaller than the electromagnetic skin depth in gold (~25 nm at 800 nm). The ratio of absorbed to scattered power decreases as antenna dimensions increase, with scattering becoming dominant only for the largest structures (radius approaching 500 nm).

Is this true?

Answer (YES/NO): NO